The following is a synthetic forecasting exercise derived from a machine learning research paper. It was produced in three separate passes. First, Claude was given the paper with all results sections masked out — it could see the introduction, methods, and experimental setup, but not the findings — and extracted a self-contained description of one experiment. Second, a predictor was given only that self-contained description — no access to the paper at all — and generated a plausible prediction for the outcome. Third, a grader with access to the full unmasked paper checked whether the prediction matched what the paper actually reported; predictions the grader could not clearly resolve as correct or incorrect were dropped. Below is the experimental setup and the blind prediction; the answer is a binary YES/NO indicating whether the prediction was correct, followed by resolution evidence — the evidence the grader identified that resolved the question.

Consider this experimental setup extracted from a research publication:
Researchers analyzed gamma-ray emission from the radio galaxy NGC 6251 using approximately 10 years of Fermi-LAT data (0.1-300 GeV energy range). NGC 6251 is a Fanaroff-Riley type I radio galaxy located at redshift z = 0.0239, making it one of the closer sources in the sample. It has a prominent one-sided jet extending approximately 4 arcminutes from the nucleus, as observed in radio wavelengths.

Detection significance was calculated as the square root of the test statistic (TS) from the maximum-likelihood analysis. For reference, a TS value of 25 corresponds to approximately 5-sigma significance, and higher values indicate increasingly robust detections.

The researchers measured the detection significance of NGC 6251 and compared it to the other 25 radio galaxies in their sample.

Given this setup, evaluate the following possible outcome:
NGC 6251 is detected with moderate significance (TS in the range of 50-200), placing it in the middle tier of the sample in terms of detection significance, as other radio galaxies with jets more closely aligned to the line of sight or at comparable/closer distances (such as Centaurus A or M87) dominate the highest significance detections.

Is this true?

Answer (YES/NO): NO